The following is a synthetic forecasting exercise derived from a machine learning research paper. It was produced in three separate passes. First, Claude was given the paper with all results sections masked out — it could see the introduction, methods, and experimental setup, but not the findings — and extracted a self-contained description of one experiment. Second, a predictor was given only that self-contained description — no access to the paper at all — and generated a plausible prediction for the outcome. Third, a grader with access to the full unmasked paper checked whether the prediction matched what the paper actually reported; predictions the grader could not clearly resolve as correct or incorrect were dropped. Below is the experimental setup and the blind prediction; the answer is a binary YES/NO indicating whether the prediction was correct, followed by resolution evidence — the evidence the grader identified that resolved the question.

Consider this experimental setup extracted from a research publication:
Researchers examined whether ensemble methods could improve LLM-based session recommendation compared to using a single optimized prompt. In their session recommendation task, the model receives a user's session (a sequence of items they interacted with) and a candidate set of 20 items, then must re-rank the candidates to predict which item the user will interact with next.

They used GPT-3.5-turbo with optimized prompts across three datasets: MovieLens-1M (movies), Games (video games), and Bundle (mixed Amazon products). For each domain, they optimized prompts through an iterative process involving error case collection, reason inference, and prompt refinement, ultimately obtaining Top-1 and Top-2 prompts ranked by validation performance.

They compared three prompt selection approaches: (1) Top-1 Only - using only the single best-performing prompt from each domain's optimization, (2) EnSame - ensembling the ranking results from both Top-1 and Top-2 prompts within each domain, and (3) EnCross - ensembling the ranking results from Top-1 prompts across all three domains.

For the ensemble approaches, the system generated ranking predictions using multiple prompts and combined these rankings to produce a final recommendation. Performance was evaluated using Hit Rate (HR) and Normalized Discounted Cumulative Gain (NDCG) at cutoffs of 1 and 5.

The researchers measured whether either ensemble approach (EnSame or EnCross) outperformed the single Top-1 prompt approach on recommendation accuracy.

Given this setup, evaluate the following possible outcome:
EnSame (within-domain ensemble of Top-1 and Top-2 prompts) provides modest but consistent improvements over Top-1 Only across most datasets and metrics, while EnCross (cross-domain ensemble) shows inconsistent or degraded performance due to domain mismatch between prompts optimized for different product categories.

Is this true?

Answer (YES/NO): NO